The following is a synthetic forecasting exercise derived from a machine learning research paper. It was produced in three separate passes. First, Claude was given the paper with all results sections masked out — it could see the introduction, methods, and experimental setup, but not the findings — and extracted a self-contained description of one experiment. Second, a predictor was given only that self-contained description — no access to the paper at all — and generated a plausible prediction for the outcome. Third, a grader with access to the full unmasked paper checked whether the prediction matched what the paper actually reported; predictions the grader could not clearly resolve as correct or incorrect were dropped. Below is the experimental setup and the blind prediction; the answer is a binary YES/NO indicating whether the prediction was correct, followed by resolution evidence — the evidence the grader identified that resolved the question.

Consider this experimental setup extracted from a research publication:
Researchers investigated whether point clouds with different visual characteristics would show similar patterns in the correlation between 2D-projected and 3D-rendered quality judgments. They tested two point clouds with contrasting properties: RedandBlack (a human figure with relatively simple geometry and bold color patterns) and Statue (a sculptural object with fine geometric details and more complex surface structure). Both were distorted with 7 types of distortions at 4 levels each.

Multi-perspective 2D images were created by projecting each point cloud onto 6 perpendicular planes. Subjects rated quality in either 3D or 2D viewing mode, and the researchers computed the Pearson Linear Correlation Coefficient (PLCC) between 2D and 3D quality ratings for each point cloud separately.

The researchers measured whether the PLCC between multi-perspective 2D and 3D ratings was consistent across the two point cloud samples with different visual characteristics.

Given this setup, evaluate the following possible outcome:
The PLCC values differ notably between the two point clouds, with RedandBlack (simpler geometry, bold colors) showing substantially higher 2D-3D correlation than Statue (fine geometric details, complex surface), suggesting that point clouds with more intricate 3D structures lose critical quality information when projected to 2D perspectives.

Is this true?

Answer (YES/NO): NO